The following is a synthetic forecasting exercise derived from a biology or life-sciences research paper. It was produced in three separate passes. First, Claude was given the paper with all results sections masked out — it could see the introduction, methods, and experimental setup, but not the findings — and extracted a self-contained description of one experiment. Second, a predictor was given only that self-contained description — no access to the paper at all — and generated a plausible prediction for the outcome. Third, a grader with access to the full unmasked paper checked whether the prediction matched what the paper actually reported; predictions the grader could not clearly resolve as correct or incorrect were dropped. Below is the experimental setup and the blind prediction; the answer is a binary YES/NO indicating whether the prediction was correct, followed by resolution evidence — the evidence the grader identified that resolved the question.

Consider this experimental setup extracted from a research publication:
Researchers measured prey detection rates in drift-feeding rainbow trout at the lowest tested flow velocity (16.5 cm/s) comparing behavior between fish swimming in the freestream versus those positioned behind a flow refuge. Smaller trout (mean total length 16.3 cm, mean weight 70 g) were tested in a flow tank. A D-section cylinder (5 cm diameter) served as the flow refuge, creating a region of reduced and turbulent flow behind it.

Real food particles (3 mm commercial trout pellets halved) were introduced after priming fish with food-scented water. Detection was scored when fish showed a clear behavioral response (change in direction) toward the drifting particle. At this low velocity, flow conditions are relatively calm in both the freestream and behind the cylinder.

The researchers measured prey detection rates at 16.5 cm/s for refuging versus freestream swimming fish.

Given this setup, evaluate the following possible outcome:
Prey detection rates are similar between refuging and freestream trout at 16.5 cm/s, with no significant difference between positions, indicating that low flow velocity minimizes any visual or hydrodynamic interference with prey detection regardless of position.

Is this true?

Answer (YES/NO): YES